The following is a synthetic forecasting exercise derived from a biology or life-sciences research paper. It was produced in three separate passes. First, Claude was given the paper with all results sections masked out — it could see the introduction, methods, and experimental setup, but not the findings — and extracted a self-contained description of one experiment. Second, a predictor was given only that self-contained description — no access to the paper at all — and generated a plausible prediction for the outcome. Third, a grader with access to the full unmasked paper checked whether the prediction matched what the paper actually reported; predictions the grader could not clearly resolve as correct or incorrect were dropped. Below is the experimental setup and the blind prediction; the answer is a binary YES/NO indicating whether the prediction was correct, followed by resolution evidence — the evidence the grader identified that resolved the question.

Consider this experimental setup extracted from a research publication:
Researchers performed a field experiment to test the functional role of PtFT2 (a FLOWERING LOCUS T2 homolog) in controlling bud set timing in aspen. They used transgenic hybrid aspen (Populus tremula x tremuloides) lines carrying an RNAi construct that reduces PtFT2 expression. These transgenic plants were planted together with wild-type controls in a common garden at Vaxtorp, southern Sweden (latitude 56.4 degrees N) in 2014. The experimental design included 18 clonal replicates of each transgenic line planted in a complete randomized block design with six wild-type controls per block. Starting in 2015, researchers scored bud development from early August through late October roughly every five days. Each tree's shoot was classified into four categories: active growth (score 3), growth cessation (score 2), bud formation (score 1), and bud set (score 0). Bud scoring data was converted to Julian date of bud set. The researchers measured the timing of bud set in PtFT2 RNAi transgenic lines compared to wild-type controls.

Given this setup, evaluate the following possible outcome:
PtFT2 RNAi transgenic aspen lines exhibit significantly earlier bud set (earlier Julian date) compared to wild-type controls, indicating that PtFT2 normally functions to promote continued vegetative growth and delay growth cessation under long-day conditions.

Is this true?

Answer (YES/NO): YES